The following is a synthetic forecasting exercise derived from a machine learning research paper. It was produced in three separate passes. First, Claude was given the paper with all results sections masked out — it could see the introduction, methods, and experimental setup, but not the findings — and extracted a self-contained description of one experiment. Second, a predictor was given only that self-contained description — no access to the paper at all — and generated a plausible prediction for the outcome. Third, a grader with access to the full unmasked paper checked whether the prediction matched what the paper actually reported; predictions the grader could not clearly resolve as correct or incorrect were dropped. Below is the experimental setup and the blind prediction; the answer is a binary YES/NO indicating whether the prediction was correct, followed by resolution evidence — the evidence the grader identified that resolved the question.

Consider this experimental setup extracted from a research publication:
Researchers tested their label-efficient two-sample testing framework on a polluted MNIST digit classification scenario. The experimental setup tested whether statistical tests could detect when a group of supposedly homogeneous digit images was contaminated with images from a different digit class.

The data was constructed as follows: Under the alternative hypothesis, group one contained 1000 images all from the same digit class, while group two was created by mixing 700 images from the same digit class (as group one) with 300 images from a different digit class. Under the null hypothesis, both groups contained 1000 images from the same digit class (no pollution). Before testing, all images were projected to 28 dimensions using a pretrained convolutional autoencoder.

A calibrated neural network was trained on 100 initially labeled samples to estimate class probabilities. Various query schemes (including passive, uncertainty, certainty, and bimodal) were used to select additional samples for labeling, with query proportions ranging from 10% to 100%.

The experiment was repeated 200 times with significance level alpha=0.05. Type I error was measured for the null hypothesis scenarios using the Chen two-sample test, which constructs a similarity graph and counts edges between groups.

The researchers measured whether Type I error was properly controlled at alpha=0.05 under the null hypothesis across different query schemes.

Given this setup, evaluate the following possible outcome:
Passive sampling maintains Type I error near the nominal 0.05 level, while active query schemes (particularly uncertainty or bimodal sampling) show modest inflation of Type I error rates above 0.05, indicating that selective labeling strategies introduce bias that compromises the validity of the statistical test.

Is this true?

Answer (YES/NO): NO